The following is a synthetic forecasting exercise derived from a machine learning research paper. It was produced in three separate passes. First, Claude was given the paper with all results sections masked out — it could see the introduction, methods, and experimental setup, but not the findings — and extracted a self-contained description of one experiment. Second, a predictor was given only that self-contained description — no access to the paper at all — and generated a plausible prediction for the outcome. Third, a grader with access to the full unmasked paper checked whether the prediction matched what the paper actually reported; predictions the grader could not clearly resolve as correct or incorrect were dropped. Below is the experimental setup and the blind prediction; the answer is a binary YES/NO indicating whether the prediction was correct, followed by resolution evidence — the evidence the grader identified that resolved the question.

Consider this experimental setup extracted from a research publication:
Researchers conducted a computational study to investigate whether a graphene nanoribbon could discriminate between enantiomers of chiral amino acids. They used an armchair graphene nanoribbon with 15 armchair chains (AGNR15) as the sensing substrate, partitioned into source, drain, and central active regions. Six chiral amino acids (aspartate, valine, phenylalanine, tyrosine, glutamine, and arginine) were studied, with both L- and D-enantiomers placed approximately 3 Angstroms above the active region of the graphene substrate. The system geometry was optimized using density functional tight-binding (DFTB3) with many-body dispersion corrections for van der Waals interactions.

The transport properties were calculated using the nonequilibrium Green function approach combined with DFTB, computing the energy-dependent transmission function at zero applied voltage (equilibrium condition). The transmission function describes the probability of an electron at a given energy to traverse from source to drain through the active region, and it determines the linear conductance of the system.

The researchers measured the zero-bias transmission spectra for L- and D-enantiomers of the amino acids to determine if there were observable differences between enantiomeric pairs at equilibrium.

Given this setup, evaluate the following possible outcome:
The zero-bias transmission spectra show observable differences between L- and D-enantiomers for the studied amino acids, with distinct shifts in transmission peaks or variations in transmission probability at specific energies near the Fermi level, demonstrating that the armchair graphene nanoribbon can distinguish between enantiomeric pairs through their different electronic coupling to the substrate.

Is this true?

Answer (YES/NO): NO